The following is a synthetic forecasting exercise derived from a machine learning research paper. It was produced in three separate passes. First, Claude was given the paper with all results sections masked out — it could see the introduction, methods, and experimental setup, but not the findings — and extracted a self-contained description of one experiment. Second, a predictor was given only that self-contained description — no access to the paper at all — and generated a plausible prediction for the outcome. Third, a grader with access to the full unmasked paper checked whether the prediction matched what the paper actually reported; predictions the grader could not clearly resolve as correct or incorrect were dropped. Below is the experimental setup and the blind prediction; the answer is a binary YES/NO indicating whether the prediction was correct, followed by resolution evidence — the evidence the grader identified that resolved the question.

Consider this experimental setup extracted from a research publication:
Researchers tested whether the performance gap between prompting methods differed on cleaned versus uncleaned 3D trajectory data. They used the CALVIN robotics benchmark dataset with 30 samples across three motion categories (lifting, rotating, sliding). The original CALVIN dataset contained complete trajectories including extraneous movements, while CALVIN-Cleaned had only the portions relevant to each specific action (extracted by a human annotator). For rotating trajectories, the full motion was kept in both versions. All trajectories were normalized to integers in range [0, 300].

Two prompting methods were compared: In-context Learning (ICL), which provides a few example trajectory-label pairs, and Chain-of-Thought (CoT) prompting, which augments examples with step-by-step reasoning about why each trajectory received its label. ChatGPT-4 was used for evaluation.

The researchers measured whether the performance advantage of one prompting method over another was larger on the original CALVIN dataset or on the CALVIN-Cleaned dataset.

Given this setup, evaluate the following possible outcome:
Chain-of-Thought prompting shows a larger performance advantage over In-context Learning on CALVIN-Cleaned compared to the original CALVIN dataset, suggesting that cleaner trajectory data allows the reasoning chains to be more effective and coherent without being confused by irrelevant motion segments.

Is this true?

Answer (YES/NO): YES